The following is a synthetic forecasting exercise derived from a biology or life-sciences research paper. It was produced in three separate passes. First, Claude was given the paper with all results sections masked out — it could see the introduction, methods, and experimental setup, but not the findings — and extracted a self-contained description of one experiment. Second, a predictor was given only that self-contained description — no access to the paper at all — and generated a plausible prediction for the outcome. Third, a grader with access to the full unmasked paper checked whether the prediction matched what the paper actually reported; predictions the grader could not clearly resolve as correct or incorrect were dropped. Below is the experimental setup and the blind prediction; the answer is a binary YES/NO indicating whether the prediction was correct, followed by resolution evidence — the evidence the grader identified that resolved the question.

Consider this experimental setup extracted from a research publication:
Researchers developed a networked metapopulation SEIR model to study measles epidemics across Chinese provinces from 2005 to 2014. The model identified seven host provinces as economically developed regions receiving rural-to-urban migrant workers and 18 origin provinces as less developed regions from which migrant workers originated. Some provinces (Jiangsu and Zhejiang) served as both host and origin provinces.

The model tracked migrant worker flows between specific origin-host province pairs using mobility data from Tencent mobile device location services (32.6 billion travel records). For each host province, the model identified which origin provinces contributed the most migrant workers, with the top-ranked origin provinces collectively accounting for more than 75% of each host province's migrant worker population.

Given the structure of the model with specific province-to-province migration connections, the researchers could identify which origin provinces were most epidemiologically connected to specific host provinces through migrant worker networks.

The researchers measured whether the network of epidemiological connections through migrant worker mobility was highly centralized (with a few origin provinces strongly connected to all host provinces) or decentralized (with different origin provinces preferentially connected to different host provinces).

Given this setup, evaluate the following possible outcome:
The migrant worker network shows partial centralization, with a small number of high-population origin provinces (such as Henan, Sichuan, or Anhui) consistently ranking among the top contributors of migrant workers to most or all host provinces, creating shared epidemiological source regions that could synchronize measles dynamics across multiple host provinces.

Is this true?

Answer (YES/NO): YES